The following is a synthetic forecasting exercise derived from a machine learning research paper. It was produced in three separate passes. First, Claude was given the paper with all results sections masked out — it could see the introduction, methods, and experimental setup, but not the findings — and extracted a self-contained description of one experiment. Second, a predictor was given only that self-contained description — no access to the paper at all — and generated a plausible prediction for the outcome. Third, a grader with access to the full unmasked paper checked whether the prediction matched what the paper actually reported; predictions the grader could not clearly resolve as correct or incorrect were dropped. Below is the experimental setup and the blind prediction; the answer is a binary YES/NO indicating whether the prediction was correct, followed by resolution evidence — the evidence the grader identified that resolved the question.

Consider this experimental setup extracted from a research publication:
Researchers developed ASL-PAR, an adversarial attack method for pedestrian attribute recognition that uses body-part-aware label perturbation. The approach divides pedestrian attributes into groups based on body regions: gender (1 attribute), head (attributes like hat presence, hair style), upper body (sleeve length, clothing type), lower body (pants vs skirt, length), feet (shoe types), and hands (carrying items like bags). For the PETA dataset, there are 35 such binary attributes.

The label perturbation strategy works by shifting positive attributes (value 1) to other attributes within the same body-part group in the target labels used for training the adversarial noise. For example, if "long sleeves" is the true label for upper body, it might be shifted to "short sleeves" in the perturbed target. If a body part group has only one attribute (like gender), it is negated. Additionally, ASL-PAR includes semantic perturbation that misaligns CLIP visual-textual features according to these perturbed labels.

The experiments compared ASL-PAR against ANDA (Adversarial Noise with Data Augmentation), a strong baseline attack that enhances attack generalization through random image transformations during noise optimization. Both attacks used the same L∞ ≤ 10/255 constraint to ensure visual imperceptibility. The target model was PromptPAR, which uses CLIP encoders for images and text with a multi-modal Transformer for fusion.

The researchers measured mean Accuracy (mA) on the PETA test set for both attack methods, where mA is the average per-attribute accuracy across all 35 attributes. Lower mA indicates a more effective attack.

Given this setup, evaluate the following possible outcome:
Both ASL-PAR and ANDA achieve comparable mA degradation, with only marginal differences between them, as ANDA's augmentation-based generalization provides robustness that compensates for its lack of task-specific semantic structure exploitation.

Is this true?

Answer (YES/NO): YES